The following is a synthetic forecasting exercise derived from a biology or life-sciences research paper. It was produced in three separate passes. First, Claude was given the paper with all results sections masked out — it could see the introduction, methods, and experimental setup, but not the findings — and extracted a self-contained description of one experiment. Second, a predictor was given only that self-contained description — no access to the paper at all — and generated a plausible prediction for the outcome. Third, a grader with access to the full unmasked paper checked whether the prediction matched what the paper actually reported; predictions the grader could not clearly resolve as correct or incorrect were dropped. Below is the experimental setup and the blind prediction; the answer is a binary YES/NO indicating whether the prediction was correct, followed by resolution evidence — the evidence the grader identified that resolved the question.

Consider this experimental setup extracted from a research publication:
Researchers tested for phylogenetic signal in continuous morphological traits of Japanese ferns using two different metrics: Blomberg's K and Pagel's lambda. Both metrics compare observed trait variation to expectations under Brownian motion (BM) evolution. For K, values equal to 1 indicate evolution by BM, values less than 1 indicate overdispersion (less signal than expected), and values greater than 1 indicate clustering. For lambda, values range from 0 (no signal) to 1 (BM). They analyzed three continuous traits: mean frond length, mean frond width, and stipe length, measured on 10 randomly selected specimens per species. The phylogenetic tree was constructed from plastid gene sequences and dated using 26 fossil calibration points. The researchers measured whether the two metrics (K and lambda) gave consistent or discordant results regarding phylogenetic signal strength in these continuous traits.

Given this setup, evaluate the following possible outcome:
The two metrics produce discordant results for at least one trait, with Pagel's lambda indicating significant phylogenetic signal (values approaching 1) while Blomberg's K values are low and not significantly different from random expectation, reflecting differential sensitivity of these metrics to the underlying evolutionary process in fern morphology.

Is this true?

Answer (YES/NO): NO